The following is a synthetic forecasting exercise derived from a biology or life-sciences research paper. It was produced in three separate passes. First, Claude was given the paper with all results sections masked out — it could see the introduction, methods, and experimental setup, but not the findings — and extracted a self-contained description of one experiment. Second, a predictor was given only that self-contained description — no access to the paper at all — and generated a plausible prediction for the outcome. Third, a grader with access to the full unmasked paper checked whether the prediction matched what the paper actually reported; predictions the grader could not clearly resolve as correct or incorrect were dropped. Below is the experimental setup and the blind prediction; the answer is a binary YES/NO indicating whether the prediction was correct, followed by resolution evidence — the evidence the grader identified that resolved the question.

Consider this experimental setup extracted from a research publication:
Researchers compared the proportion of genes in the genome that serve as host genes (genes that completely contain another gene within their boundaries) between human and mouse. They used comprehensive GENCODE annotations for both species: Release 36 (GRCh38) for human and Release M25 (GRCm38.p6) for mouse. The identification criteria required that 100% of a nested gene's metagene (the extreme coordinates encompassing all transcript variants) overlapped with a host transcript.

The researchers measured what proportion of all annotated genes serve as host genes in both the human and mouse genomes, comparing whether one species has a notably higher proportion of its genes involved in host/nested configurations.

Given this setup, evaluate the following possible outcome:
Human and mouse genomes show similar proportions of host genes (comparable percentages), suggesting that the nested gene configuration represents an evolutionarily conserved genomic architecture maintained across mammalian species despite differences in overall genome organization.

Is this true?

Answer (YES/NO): NO